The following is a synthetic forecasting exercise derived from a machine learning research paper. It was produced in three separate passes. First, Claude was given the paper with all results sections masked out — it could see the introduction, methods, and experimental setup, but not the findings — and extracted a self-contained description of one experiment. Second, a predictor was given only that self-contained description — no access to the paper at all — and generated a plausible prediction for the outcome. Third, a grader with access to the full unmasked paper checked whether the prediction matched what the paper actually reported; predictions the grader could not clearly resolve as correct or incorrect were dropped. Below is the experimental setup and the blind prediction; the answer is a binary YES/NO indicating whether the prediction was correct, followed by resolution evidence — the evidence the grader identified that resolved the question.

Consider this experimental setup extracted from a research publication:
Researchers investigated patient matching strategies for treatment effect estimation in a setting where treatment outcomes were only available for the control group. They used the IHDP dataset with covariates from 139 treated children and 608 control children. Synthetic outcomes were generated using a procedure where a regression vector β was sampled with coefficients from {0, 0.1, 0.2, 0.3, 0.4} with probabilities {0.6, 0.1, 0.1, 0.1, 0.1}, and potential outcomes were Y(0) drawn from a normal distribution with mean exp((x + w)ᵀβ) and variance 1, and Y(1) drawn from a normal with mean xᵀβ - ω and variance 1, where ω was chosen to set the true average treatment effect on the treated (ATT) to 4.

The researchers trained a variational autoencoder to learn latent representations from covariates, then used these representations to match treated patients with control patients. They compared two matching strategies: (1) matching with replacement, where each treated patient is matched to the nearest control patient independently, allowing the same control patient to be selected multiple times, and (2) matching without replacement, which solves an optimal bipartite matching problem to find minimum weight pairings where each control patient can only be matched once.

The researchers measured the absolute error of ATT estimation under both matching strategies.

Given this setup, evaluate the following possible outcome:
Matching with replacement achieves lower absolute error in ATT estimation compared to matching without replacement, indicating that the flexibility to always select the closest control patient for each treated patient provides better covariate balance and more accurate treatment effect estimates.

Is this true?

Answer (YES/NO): NO